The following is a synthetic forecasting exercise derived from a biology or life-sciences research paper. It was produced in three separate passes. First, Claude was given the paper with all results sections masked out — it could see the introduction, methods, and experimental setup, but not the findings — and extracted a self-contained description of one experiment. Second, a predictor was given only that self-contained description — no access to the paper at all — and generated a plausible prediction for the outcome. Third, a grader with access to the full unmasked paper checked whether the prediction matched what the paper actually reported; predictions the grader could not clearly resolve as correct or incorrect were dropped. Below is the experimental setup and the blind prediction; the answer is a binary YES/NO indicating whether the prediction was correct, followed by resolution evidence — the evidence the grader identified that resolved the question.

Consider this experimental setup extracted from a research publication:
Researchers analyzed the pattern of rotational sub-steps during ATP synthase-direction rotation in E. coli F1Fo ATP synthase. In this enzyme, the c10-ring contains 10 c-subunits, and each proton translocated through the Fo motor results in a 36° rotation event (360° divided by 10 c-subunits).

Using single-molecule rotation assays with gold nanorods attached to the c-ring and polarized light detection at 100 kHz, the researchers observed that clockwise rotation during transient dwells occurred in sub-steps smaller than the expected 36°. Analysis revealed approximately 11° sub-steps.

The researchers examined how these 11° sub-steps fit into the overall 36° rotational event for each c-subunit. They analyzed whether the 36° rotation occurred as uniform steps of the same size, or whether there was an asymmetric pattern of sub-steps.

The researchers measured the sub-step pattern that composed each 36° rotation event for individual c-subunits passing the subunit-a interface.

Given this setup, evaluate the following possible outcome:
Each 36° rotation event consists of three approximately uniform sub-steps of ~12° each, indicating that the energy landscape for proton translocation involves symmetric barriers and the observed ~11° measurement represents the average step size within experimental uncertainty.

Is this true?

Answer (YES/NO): NO